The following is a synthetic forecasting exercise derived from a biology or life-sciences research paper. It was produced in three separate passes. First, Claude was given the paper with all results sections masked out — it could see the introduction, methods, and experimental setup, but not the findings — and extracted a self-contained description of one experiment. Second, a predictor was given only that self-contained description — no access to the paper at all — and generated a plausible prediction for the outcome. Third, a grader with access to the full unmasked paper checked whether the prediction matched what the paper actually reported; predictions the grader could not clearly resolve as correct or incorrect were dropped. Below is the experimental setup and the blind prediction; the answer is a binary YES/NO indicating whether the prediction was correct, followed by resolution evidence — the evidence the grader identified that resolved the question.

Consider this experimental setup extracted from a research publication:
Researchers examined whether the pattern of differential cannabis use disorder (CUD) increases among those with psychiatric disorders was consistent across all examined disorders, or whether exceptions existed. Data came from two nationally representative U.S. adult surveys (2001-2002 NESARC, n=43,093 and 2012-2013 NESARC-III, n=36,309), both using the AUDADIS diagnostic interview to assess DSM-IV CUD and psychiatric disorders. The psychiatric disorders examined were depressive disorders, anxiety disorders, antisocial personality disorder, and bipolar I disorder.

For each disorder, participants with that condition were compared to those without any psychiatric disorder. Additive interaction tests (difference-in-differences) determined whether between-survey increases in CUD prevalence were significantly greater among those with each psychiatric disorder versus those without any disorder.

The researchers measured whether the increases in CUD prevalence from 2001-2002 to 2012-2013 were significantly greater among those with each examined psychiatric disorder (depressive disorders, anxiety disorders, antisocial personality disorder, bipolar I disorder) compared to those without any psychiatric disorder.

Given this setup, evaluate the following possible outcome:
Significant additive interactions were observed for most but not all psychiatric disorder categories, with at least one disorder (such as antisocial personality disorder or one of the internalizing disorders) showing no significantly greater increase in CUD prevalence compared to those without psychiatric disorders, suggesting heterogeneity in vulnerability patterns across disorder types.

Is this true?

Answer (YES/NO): YES